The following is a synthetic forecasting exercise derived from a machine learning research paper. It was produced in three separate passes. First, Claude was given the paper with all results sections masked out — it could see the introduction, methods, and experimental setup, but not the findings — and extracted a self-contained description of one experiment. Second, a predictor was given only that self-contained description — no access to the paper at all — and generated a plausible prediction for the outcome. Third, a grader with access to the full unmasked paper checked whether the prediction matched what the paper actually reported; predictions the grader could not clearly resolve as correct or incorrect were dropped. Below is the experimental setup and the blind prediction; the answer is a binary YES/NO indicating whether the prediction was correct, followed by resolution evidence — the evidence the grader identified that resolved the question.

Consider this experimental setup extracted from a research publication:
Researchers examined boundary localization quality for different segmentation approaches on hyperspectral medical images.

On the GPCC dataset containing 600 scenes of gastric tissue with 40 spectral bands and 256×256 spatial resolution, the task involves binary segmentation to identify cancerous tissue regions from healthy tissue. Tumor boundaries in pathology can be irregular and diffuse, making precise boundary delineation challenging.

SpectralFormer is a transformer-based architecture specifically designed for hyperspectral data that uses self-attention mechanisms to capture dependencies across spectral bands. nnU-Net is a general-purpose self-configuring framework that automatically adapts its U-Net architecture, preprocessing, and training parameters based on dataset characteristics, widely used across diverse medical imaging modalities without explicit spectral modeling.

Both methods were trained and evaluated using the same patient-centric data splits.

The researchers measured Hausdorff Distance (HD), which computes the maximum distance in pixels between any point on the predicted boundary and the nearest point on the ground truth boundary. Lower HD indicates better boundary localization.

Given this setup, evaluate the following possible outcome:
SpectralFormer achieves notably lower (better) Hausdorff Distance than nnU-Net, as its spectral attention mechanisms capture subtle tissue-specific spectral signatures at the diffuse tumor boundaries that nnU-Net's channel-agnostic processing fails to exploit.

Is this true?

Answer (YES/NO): YES